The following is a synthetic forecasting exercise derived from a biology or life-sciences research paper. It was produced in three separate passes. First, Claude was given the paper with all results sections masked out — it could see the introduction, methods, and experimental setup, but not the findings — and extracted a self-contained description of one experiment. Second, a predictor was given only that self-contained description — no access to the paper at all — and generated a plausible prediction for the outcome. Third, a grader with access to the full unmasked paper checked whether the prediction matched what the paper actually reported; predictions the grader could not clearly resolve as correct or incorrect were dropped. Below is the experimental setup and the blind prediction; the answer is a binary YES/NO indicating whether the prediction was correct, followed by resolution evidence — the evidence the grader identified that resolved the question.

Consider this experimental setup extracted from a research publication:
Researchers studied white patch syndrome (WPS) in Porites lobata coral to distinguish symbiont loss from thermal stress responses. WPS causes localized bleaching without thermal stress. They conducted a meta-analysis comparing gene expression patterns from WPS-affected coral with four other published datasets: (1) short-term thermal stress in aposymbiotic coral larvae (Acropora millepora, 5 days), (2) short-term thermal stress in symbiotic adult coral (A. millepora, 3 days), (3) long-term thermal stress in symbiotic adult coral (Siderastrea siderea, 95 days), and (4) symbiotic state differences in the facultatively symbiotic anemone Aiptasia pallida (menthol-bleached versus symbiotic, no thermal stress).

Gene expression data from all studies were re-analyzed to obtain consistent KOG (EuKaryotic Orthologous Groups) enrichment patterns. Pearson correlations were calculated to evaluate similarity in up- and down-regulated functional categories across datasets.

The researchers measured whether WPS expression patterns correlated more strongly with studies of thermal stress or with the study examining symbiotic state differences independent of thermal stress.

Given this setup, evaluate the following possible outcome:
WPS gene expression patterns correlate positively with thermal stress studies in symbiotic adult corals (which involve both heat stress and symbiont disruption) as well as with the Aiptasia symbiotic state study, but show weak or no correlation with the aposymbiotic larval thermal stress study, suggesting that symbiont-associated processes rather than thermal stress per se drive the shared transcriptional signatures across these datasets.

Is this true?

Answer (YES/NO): NO